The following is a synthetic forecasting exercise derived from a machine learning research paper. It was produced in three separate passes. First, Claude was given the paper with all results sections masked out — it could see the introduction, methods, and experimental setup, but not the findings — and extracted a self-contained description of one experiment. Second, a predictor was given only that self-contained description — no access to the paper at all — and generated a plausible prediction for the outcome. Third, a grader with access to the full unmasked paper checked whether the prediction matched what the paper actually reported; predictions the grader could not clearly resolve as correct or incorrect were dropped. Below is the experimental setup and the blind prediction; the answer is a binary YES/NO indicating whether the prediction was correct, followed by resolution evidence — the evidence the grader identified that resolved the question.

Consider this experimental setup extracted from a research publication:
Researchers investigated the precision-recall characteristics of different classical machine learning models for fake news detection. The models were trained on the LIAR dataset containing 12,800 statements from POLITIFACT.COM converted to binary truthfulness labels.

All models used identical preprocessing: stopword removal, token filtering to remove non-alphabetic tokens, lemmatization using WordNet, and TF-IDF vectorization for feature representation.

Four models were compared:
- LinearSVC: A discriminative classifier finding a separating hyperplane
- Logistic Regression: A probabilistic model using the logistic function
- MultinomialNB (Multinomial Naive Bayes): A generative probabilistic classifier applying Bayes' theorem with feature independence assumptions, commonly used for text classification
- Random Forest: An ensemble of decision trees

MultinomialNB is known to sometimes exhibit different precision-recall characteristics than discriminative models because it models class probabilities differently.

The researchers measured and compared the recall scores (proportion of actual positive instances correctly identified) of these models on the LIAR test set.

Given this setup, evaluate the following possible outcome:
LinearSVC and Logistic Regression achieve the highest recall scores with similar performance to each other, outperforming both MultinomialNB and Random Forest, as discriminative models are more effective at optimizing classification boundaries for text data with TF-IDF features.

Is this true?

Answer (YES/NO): NO